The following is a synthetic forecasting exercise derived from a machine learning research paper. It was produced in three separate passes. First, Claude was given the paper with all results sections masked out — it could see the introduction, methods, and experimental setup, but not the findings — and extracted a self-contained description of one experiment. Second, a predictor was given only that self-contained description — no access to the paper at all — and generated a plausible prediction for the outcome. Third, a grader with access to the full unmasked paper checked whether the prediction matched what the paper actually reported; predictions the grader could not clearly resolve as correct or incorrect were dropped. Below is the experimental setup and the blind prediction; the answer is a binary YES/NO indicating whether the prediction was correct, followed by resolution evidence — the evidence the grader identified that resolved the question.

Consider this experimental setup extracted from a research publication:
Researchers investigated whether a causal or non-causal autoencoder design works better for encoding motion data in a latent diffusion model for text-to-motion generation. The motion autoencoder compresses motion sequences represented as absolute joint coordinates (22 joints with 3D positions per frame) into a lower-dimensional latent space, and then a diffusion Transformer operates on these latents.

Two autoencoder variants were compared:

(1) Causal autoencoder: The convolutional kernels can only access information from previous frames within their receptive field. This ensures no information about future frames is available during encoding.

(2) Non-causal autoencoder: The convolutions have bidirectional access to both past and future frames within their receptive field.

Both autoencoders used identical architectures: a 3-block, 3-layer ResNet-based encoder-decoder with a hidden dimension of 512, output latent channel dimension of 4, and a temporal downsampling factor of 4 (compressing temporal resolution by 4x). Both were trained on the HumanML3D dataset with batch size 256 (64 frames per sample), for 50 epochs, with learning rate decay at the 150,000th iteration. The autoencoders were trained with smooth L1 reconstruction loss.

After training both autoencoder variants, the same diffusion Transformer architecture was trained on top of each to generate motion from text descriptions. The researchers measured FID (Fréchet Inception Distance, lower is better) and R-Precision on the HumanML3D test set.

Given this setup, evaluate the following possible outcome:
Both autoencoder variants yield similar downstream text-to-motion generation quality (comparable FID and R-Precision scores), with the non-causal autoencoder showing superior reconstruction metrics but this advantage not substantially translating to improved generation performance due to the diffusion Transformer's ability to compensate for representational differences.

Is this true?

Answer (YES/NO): NO